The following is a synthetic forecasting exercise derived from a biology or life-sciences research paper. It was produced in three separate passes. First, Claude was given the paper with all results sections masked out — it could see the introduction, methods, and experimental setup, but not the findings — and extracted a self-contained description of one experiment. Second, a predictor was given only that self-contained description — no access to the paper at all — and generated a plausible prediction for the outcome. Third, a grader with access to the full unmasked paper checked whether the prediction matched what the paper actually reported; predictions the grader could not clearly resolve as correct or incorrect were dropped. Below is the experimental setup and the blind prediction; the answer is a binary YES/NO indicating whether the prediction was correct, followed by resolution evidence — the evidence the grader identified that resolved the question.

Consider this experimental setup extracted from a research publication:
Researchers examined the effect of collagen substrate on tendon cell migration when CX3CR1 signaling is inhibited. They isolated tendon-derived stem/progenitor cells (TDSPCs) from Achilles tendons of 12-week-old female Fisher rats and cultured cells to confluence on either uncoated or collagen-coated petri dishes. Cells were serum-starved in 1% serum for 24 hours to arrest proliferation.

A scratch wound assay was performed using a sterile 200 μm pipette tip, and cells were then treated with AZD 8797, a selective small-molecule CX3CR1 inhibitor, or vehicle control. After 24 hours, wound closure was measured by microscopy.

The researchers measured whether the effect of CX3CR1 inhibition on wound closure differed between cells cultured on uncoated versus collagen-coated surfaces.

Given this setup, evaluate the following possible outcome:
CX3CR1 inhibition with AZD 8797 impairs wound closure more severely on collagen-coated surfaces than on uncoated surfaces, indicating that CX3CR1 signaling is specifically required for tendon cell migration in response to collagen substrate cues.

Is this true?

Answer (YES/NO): NO